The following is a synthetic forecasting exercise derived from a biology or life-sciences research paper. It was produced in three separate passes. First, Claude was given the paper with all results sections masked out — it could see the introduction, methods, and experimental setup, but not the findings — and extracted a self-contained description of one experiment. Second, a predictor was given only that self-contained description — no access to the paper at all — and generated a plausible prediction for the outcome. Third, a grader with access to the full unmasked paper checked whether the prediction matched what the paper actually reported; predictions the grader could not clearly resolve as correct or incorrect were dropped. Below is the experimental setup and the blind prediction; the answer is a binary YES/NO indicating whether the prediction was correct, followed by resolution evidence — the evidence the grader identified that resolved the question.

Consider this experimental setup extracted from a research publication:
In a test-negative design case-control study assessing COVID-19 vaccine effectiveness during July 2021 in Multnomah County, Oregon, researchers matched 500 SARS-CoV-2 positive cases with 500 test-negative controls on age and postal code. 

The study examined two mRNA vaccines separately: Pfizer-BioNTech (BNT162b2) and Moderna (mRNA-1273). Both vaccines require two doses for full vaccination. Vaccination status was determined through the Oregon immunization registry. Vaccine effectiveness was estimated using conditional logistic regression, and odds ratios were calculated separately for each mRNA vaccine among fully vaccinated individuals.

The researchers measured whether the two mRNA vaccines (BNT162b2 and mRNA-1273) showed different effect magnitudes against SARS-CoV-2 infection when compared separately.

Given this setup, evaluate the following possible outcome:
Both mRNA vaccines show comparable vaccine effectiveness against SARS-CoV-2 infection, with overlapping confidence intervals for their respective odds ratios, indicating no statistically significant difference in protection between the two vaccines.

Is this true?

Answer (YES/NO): YES